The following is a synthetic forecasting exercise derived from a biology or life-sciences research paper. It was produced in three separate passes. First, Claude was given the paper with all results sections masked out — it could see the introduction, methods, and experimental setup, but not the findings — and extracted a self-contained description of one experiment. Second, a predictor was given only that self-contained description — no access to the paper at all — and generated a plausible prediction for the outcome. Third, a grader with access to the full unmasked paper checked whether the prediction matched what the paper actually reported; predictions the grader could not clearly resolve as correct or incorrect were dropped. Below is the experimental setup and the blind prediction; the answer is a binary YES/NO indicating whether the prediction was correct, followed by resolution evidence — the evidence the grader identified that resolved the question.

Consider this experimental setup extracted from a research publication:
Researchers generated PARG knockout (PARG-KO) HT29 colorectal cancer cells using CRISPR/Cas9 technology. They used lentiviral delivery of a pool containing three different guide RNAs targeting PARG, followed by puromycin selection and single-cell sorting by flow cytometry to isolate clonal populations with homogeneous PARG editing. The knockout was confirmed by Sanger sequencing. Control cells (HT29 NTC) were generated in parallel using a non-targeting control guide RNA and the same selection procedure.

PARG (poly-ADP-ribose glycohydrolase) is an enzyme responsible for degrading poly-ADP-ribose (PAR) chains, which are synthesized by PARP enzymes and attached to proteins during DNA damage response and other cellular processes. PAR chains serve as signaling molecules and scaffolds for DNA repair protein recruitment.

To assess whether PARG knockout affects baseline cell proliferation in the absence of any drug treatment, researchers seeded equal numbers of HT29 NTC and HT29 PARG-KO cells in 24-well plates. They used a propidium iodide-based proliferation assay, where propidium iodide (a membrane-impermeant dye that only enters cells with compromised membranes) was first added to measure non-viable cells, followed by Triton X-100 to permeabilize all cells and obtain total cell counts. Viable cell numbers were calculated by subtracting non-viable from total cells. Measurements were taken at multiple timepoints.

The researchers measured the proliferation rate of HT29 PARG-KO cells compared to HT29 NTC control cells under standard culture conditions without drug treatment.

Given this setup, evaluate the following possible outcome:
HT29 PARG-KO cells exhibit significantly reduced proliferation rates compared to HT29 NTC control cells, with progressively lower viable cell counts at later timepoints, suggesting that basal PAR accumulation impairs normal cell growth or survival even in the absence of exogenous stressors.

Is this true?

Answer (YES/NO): NO